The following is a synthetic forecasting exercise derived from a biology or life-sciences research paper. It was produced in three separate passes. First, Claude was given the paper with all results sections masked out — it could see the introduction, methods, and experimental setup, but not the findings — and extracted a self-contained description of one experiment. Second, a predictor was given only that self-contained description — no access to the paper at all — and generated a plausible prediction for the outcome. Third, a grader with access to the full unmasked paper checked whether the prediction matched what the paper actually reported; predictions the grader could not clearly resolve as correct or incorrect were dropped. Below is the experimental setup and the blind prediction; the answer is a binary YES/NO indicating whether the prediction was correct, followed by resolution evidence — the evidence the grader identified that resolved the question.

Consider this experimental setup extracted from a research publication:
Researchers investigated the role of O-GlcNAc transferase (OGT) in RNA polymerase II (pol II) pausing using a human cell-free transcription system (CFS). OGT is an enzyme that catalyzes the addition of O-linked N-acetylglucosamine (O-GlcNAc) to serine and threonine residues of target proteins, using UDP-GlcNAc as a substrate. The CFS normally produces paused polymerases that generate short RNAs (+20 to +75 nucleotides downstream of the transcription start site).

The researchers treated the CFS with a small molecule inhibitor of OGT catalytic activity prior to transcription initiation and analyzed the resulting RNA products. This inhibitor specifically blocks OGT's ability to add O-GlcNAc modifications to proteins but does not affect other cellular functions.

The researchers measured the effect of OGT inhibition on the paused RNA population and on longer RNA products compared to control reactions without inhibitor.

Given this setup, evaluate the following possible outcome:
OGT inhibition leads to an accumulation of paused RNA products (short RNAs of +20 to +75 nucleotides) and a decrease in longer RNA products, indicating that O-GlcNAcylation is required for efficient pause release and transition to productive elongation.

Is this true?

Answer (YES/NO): NO